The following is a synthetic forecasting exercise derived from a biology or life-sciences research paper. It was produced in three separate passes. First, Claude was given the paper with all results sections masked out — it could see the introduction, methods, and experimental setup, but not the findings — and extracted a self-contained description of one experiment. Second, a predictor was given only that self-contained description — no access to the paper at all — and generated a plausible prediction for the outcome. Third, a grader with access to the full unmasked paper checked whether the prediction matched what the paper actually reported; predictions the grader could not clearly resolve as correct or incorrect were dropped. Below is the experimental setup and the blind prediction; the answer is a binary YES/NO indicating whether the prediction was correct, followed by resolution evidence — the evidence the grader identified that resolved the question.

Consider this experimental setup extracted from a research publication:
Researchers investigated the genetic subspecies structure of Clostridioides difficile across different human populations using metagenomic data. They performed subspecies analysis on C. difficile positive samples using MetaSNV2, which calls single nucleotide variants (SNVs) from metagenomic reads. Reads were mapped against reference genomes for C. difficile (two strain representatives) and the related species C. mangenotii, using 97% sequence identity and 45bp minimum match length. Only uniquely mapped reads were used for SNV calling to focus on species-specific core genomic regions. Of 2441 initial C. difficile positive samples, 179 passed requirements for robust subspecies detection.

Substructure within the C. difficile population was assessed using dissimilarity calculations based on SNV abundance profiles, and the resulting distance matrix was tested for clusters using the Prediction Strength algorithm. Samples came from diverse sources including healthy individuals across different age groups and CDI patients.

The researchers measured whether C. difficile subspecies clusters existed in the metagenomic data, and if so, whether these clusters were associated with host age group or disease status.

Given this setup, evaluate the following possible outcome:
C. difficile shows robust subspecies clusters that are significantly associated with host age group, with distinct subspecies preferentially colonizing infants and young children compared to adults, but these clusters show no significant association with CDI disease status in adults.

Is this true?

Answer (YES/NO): NO